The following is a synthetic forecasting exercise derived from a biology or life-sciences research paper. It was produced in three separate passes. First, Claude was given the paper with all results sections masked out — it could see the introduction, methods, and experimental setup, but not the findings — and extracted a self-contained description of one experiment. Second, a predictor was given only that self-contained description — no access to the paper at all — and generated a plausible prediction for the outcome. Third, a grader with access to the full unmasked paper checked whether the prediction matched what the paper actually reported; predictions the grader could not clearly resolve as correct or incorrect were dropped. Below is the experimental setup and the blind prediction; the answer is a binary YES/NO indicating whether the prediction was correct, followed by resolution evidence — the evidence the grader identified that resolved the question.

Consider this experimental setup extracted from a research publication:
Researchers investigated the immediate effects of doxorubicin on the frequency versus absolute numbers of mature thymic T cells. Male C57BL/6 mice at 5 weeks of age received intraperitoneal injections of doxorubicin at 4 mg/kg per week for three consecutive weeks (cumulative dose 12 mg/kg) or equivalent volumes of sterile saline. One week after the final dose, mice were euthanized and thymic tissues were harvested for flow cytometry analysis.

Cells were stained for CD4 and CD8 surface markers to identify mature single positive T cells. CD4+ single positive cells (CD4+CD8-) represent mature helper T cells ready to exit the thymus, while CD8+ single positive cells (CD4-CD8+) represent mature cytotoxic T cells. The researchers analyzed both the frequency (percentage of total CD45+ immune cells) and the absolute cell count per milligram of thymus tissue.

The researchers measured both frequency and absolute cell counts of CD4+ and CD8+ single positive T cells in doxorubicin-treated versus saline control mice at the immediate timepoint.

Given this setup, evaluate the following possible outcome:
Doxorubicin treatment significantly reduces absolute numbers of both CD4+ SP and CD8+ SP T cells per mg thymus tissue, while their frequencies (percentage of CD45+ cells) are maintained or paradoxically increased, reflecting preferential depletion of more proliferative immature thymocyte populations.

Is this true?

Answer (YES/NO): YES